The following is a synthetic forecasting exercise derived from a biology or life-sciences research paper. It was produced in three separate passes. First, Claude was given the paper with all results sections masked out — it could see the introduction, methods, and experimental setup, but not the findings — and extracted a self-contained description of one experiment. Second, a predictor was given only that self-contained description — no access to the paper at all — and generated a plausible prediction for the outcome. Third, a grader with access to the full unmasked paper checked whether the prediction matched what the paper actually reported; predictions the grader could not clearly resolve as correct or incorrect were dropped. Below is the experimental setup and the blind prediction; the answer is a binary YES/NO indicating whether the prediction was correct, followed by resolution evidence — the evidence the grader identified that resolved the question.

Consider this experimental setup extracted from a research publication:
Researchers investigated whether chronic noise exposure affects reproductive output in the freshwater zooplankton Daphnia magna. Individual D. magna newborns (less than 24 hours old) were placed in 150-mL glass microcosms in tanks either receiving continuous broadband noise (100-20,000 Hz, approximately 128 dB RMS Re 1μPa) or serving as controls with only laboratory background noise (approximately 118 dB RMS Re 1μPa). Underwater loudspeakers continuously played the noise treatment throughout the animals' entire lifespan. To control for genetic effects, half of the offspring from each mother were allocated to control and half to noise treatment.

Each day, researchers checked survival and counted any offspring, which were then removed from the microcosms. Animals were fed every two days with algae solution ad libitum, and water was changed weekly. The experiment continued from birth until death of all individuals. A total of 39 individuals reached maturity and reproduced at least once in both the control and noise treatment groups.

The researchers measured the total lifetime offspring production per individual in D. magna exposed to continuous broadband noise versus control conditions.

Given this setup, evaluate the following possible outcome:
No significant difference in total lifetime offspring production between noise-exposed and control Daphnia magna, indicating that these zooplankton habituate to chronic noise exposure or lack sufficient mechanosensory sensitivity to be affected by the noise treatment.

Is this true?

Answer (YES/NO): NO